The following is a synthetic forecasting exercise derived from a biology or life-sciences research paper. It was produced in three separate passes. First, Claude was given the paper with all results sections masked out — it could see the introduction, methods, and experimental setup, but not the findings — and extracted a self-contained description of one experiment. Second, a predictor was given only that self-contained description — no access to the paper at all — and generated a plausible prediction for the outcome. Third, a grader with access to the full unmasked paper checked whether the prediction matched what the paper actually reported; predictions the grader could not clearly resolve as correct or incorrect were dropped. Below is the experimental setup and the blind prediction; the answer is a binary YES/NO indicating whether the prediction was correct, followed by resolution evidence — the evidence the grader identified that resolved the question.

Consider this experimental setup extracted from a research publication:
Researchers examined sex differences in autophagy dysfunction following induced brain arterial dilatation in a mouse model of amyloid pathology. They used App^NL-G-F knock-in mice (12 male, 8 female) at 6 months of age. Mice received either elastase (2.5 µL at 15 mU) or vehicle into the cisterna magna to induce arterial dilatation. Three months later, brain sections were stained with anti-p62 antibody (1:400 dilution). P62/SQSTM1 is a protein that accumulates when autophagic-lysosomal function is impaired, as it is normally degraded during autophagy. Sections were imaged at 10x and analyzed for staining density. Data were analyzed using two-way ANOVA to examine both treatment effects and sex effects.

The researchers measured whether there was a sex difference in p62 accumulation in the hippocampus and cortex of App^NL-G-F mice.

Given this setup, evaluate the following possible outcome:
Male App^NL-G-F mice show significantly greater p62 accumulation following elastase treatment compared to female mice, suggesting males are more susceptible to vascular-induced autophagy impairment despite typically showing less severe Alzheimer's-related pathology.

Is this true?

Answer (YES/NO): YES